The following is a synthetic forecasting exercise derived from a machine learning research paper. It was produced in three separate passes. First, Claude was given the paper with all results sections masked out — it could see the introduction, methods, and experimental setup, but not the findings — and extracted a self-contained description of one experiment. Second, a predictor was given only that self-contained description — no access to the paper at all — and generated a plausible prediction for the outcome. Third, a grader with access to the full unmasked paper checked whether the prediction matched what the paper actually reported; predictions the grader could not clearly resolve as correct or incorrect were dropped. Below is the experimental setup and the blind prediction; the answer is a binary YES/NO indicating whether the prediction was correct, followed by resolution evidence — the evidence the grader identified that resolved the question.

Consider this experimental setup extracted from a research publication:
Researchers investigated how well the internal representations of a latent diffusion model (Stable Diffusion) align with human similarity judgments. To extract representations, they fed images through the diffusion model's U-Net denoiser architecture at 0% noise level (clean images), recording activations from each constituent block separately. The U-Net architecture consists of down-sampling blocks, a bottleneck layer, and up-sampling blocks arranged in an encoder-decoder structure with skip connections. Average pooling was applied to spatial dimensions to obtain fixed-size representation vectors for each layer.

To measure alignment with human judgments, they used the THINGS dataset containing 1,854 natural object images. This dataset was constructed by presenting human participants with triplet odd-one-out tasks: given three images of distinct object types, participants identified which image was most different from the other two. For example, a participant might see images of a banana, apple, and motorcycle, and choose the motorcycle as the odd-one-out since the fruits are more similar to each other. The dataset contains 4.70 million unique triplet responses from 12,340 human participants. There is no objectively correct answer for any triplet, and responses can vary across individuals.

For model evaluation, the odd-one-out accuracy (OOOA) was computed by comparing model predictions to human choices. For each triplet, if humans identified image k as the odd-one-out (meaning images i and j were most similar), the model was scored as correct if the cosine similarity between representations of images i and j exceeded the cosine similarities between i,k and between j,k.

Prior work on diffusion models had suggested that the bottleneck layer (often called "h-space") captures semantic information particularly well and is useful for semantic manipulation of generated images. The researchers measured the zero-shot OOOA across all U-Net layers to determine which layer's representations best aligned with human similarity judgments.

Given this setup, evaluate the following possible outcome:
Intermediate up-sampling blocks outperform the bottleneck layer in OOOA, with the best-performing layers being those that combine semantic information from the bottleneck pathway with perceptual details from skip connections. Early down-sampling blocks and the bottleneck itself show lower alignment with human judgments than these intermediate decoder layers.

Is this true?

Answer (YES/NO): YES